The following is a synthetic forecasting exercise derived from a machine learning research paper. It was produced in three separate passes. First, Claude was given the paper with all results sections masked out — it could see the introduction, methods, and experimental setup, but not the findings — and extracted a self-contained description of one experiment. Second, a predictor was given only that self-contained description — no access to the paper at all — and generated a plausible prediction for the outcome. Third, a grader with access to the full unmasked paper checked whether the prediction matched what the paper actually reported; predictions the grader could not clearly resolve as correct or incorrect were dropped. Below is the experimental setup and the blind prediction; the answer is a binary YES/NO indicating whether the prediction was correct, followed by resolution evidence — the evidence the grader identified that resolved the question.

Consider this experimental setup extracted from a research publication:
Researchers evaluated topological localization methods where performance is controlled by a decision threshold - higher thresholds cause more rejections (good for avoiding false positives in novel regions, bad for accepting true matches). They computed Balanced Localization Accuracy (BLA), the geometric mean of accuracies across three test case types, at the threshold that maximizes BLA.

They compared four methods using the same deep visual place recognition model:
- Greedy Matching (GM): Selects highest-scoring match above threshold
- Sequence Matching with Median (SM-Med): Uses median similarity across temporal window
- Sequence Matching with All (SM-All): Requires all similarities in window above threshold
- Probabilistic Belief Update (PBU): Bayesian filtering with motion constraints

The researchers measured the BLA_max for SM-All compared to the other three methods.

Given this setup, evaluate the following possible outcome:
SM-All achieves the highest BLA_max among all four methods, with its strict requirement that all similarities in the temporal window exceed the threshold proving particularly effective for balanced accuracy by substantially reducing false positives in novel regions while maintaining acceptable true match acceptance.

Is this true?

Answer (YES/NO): NO